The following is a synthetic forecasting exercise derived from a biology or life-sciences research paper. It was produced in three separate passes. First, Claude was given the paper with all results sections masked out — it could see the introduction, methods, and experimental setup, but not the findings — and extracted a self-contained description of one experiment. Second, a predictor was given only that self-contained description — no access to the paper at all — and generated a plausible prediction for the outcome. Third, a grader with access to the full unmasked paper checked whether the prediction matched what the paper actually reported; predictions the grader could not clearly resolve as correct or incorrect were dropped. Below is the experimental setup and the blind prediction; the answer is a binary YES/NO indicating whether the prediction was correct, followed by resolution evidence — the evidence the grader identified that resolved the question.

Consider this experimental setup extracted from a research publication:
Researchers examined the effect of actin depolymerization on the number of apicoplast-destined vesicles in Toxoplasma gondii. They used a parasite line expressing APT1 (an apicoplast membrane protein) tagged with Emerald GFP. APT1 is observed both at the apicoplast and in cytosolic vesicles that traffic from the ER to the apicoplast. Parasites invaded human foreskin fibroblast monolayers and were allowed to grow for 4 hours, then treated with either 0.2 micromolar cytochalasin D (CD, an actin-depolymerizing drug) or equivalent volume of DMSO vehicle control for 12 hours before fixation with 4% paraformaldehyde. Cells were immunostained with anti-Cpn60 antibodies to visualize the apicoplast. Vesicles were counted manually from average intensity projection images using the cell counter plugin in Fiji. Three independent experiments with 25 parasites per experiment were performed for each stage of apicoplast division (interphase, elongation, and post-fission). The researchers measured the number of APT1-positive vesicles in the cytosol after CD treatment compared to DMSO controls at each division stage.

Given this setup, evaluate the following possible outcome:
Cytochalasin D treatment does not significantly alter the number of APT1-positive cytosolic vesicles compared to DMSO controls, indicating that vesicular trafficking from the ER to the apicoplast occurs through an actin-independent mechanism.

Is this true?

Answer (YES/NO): NO